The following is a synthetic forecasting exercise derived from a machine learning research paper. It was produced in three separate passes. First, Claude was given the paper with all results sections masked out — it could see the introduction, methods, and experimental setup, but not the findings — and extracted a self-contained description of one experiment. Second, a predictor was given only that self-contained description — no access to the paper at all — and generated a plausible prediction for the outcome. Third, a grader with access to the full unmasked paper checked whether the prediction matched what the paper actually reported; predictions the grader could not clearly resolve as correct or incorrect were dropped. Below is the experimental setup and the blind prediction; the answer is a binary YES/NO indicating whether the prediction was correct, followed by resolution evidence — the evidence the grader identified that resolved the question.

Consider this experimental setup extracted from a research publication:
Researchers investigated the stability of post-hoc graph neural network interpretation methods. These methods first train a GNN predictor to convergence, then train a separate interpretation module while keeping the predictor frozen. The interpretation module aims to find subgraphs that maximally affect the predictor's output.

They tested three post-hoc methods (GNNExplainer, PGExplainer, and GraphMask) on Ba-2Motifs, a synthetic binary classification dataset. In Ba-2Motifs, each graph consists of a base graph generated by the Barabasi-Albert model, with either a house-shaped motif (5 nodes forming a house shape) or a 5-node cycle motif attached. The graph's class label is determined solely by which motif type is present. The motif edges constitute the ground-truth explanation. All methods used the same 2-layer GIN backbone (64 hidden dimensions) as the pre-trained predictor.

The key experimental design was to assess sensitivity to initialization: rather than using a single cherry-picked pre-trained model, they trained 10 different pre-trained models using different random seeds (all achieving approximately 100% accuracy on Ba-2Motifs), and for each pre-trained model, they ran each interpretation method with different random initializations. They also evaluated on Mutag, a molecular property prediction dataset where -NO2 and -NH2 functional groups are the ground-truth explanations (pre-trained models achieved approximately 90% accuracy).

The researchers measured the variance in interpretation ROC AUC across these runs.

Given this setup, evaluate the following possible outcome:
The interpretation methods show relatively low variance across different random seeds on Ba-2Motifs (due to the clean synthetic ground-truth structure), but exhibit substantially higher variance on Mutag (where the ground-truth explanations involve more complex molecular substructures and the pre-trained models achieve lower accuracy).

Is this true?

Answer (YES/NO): NO